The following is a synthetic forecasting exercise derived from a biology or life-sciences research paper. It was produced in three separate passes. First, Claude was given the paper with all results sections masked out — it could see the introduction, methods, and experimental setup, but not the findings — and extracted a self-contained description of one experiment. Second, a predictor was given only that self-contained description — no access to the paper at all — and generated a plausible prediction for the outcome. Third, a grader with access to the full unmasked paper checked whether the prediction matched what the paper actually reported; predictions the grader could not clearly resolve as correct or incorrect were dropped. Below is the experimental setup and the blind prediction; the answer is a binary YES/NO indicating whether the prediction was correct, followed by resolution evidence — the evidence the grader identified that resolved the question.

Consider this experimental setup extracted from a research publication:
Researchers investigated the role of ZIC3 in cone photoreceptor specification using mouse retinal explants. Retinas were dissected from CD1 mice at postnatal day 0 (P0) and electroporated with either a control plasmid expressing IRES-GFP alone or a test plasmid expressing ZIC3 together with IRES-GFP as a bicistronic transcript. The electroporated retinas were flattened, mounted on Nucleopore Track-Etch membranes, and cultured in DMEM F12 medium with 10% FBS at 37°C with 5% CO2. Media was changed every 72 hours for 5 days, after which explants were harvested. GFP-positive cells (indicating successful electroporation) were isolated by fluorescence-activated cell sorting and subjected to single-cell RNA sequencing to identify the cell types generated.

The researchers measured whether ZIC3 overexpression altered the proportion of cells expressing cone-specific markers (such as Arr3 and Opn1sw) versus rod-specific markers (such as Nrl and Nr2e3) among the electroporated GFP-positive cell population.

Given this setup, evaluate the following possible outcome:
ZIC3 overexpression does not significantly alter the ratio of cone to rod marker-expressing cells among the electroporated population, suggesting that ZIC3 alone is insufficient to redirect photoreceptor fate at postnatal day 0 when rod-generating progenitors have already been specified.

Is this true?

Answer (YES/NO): NO